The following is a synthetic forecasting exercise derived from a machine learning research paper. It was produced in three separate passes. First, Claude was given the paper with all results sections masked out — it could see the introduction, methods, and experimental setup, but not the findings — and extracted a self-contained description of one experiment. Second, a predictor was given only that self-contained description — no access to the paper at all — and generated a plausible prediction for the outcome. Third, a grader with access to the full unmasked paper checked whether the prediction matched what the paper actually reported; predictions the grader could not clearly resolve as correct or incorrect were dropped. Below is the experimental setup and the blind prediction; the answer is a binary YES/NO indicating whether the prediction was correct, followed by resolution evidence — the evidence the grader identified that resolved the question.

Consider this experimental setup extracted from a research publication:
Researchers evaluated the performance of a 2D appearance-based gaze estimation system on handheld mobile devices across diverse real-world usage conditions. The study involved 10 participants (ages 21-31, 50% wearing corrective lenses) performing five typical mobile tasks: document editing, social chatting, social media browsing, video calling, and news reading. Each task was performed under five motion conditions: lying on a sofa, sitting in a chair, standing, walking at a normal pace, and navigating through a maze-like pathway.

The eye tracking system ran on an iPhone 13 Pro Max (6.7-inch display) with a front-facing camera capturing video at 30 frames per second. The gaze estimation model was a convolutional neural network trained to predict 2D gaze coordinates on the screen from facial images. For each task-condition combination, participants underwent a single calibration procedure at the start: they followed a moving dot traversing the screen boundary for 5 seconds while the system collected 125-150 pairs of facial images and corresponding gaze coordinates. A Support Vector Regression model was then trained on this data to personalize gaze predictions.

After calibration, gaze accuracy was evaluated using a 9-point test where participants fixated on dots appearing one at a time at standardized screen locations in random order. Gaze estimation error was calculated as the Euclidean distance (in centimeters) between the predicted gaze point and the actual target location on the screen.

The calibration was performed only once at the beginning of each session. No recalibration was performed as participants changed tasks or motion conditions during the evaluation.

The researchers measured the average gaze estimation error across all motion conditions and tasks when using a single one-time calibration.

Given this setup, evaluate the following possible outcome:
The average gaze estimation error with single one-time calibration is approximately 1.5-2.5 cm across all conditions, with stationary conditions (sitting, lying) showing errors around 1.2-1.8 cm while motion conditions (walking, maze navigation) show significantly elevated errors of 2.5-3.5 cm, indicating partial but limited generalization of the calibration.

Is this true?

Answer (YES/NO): NO